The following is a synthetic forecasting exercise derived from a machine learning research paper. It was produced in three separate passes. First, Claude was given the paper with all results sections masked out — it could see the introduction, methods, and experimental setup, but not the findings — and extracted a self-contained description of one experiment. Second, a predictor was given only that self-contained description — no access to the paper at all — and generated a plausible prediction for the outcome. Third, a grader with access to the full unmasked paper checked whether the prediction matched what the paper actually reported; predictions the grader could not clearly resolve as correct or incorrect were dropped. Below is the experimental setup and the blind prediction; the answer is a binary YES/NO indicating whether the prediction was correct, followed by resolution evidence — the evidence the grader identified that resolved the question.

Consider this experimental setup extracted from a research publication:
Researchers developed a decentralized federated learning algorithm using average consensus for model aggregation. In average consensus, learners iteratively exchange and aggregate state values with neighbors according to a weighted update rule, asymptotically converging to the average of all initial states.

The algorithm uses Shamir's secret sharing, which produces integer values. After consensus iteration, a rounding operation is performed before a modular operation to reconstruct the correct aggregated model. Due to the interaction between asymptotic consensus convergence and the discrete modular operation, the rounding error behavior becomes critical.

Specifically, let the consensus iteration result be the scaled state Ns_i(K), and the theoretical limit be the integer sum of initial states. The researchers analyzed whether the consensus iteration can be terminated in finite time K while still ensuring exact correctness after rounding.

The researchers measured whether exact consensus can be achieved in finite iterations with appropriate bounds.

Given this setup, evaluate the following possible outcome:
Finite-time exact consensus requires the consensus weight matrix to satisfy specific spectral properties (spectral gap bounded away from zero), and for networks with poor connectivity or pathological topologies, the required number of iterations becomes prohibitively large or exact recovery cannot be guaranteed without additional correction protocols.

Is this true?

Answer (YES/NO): YES